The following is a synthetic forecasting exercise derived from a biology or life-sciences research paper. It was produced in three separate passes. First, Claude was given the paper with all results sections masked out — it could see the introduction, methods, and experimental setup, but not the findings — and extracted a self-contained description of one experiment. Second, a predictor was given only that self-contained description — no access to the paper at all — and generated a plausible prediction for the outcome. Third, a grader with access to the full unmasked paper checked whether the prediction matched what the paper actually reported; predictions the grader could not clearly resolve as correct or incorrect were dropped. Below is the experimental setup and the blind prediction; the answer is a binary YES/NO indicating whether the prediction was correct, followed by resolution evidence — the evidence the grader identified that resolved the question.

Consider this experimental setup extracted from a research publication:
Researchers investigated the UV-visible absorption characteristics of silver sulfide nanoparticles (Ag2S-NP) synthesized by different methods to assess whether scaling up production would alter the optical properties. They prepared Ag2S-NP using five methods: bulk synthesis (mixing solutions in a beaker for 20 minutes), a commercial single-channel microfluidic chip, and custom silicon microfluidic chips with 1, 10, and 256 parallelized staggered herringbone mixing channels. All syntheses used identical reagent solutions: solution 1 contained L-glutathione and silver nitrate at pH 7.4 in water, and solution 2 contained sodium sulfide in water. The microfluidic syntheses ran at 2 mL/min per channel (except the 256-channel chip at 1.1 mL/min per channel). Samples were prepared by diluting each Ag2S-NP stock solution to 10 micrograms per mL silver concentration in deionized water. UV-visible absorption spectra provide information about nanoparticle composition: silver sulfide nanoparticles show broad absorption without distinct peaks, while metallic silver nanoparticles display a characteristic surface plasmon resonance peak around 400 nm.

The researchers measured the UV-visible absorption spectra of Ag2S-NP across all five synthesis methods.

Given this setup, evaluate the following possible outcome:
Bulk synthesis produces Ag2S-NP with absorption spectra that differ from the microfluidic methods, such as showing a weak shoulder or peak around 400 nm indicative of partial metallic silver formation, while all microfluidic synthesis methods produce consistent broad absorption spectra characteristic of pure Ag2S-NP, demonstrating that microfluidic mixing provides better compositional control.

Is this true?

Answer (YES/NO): NO